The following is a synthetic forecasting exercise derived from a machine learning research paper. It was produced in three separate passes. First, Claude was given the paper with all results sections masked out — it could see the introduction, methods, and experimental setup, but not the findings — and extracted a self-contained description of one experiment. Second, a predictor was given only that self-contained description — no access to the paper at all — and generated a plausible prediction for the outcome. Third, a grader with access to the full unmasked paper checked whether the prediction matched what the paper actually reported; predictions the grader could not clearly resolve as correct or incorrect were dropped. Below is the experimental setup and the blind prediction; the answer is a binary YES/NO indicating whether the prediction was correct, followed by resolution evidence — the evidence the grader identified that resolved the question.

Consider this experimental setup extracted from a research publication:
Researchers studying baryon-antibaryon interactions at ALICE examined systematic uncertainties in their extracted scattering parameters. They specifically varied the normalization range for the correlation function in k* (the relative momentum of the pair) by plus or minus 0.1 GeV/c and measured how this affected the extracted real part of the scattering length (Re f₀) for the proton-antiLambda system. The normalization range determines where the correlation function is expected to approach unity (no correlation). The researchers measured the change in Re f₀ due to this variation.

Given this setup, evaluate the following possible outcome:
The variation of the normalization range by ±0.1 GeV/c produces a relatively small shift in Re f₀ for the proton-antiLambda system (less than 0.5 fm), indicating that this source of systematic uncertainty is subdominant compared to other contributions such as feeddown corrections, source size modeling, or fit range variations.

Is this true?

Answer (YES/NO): YES